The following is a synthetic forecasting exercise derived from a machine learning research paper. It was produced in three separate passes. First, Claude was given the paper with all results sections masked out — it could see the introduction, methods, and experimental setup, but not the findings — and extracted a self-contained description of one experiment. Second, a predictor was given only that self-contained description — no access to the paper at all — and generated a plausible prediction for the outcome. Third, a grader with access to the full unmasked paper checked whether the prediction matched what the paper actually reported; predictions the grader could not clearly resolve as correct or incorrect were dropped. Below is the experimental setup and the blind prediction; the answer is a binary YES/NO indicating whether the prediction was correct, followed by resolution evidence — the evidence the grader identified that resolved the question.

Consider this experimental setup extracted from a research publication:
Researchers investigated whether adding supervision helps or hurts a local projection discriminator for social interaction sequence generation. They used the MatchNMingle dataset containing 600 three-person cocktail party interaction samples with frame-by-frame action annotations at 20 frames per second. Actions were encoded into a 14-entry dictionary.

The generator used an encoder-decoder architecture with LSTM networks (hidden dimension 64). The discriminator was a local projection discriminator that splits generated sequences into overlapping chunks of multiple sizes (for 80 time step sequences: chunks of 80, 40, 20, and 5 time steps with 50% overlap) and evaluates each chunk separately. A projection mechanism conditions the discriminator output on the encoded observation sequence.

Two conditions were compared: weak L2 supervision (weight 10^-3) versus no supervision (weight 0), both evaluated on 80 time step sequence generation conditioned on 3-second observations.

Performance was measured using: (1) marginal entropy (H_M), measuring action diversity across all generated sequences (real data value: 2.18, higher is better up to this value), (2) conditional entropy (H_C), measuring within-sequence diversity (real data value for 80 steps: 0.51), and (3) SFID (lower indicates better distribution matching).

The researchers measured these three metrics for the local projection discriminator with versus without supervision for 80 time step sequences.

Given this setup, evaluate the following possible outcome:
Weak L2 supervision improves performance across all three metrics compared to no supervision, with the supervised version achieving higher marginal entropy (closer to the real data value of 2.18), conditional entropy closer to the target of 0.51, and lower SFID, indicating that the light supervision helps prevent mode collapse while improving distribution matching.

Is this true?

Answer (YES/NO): NO